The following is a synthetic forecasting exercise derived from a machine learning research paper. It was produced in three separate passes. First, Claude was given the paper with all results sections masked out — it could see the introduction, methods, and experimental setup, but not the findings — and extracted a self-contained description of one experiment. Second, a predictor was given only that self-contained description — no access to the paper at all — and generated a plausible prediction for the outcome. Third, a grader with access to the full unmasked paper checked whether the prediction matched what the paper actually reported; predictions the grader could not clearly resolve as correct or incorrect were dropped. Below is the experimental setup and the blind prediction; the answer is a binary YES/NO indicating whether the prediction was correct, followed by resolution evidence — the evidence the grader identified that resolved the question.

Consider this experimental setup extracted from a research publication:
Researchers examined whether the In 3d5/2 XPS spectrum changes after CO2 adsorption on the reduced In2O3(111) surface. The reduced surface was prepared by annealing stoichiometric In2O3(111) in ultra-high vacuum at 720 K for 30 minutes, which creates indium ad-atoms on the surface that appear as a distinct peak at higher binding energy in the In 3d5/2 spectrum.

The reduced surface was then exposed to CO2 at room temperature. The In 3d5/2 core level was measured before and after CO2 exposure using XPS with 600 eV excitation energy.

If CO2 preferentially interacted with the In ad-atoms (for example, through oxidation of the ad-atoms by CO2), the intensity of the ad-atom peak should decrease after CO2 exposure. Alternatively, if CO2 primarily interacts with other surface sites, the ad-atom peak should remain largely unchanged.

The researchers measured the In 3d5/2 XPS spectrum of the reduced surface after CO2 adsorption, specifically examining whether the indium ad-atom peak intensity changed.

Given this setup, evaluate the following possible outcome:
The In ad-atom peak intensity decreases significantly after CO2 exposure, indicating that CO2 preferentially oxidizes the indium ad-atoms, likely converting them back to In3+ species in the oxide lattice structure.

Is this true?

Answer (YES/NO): NO